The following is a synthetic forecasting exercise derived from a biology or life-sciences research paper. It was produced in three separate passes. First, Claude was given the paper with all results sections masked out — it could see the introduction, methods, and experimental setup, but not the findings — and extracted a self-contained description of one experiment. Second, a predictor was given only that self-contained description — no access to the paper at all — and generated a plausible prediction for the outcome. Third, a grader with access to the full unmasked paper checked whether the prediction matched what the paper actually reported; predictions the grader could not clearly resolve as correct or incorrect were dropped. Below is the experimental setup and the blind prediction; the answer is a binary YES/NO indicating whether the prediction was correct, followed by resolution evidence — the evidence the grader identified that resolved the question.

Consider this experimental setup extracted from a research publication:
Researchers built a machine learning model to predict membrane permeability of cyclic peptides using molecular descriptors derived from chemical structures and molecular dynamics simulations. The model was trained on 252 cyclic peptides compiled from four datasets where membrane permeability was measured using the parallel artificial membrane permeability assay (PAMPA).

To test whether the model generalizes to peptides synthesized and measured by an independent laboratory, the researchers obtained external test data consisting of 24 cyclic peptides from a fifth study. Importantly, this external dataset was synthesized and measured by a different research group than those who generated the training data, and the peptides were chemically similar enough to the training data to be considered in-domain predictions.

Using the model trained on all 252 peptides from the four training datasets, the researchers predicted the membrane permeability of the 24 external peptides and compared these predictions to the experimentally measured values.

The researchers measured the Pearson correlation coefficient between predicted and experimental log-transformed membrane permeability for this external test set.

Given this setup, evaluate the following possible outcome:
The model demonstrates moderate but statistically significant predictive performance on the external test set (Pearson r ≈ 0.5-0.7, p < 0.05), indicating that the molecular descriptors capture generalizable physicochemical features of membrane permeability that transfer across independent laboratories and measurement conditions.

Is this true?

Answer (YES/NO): NO